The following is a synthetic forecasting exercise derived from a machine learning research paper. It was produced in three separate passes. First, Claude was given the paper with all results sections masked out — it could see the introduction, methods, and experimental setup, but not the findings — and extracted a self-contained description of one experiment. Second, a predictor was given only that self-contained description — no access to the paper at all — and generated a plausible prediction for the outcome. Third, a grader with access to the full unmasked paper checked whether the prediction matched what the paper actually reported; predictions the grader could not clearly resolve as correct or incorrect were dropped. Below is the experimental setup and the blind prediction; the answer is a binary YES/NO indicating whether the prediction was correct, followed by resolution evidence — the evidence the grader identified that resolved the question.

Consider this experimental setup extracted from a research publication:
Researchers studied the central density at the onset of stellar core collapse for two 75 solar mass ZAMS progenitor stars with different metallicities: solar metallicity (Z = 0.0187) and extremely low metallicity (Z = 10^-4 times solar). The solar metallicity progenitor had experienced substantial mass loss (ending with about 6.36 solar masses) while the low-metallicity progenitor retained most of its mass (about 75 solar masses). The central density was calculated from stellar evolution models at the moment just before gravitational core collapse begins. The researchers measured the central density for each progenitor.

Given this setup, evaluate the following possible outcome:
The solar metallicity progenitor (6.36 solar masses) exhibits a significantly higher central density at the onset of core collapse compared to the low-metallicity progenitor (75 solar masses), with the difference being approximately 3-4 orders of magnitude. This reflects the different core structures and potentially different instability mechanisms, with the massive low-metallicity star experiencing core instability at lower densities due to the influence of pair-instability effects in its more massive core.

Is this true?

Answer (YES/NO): NO